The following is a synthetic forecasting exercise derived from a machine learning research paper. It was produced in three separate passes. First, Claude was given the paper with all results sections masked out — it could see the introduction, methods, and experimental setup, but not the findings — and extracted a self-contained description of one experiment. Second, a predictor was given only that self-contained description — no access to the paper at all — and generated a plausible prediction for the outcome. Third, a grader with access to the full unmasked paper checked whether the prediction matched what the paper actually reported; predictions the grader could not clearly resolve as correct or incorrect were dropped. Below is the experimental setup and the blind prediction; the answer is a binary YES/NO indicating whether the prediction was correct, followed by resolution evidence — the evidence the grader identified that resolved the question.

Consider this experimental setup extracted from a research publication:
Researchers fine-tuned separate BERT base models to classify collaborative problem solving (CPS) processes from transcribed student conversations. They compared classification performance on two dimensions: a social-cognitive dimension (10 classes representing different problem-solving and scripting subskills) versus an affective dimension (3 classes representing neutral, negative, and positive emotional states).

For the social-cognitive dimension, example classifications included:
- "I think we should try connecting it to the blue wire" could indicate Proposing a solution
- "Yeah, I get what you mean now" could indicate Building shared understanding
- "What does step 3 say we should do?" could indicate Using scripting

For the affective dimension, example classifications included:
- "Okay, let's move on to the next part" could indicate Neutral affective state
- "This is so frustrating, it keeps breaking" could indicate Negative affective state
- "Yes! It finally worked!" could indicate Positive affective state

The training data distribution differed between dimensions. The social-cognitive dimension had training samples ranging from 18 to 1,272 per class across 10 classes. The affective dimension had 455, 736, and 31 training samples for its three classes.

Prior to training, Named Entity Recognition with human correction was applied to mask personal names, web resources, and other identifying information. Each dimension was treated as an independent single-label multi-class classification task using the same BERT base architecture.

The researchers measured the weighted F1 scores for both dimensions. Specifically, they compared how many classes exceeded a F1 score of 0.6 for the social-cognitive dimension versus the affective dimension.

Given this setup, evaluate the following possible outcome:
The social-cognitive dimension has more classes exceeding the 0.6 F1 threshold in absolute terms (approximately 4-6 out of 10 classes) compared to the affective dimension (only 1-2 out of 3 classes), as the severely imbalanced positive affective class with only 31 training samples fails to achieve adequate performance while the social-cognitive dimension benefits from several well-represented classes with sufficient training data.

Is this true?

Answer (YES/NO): NO